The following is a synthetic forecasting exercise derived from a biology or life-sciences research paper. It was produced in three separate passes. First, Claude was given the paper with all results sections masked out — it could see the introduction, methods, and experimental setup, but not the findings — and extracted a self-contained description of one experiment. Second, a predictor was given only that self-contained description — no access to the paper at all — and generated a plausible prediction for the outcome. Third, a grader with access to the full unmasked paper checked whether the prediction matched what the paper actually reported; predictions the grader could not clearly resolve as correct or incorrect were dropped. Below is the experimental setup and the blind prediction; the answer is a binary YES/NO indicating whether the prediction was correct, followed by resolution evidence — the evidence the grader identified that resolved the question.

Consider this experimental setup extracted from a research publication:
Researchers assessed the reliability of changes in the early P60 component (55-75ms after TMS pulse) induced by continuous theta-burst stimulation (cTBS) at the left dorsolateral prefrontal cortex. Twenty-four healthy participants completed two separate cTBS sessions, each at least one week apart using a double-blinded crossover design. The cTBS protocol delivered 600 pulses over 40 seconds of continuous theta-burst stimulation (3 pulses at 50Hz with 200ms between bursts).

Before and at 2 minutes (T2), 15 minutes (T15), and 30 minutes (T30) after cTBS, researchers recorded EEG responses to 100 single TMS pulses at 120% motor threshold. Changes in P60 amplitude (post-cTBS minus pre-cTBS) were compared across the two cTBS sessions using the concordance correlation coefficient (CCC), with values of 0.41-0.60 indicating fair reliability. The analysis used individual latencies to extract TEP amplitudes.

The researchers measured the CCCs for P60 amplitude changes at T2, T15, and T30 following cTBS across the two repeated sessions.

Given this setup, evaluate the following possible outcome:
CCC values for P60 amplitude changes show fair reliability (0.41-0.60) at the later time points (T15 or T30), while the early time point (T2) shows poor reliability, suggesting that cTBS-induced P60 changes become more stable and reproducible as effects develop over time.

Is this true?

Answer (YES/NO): NO